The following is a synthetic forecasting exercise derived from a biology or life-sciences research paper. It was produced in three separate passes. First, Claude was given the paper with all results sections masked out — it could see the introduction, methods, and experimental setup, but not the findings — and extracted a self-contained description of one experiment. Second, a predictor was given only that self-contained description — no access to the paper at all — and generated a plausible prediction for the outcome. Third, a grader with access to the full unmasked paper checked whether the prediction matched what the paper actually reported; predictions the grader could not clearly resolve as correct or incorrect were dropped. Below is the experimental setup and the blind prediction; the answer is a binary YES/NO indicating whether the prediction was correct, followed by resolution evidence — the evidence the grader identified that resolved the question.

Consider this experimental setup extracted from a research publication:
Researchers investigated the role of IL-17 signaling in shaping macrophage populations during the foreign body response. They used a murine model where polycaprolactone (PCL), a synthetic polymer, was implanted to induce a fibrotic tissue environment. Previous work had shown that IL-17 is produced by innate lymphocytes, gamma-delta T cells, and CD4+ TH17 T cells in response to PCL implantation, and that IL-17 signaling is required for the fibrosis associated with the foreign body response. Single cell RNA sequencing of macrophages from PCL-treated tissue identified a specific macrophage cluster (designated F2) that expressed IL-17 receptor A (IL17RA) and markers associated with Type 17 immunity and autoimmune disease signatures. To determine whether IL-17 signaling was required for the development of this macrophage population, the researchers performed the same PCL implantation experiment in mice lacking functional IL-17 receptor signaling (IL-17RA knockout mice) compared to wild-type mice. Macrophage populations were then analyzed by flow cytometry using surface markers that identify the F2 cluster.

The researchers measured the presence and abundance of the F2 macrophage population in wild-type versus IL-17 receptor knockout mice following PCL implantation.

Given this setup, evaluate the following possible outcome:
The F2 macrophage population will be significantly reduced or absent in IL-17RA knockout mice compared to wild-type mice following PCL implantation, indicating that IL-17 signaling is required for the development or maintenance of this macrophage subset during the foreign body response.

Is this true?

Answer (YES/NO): YES